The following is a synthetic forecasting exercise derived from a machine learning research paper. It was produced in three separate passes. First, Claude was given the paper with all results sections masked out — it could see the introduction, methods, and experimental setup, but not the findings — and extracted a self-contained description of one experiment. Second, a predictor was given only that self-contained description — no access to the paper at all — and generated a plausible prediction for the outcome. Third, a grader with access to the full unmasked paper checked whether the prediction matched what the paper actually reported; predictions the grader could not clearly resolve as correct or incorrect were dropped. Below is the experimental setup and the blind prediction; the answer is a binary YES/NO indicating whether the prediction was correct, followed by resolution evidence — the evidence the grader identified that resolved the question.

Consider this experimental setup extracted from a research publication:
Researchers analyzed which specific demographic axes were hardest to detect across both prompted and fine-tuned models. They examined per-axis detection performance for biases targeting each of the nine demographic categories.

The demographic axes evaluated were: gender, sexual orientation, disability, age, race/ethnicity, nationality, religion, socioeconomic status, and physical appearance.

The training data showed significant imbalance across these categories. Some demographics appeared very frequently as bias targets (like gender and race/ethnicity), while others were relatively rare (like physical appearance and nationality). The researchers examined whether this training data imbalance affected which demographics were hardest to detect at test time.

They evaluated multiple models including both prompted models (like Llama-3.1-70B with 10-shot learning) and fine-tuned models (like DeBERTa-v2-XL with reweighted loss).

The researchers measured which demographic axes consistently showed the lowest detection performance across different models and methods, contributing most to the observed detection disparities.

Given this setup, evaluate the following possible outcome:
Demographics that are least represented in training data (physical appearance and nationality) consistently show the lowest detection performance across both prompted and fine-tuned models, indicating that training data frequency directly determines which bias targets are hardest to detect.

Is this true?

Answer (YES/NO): NO